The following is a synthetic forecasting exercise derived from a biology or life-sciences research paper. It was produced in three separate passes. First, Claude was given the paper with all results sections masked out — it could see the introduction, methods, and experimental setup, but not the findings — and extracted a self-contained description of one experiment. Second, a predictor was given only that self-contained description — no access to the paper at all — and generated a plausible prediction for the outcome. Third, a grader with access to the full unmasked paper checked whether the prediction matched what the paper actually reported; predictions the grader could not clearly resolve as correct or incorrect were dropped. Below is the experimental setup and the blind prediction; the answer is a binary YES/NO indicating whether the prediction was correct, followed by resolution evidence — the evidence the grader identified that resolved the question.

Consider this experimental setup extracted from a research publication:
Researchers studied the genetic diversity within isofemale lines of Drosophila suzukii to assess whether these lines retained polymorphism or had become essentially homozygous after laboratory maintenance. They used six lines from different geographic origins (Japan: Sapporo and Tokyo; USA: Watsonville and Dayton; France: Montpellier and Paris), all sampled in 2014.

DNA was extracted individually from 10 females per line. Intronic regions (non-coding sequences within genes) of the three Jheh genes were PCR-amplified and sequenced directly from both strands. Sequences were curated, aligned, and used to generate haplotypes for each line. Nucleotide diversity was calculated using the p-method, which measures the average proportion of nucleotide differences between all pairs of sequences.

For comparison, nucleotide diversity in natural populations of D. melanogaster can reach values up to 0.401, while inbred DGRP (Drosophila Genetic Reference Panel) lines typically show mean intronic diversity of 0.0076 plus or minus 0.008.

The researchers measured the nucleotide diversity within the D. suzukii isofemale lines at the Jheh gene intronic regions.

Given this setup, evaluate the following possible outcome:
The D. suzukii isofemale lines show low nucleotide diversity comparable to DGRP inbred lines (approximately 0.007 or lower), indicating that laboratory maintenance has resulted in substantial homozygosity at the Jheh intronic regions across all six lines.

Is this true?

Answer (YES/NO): NO